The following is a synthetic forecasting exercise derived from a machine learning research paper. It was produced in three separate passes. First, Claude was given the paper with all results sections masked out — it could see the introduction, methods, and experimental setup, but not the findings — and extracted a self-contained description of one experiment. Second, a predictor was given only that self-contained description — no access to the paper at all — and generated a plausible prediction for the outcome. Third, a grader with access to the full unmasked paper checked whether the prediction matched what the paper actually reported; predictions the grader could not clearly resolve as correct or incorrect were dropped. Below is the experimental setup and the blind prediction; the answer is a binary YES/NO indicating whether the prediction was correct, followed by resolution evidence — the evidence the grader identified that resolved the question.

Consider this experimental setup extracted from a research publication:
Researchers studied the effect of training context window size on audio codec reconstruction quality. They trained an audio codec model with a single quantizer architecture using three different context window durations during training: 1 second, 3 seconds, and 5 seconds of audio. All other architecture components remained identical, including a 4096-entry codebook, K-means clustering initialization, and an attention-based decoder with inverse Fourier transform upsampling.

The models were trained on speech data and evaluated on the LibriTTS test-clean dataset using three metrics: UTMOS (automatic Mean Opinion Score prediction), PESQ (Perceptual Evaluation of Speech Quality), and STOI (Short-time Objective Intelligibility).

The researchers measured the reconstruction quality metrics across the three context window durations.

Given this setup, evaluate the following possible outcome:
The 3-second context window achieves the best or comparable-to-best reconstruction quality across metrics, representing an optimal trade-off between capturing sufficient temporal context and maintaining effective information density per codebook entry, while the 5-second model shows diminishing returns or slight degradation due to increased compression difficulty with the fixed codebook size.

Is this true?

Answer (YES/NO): YES